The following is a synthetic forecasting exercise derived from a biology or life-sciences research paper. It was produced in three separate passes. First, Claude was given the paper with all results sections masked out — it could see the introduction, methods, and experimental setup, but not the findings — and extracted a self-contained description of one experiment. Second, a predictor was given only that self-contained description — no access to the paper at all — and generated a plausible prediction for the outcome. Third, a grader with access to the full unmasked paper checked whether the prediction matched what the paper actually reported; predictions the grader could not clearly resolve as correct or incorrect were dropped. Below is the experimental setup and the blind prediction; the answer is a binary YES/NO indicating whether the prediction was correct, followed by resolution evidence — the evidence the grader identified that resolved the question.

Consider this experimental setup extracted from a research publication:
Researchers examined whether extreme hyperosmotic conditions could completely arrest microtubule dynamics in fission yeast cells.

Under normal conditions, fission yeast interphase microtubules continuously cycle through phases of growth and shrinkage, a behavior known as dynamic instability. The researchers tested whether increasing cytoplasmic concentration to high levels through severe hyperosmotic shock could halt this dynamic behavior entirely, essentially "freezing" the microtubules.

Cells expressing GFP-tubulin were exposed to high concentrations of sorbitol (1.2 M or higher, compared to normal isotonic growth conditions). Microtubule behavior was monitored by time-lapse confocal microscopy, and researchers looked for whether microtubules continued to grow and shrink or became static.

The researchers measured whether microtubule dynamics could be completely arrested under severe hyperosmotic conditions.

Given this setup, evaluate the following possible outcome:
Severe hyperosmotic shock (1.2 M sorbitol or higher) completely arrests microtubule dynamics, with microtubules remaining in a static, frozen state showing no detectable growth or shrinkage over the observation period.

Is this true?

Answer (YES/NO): NO